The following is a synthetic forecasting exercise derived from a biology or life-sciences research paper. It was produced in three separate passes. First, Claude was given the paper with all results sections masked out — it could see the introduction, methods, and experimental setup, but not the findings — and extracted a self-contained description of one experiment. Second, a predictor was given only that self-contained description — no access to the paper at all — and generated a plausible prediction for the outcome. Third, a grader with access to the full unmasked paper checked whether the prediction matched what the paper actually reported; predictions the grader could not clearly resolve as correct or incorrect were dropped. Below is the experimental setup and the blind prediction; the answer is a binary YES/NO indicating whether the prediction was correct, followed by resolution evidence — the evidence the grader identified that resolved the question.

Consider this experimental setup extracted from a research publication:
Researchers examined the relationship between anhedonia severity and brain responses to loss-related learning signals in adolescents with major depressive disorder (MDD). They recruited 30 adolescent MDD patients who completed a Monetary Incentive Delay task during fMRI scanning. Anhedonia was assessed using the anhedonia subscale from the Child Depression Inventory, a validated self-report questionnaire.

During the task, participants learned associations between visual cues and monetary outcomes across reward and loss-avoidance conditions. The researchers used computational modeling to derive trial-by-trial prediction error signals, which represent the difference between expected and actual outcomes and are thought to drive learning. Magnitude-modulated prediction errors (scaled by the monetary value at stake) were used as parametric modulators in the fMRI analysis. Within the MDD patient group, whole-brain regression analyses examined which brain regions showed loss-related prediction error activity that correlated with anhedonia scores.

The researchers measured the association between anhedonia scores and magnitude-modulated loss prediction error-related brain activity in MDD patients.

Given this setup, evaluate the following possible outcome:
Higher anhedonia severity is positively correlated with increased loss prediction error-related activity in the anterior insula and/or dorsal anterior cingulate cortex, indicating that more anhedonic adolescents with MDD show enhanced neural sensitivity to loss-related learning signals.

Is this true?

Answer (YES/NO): NO